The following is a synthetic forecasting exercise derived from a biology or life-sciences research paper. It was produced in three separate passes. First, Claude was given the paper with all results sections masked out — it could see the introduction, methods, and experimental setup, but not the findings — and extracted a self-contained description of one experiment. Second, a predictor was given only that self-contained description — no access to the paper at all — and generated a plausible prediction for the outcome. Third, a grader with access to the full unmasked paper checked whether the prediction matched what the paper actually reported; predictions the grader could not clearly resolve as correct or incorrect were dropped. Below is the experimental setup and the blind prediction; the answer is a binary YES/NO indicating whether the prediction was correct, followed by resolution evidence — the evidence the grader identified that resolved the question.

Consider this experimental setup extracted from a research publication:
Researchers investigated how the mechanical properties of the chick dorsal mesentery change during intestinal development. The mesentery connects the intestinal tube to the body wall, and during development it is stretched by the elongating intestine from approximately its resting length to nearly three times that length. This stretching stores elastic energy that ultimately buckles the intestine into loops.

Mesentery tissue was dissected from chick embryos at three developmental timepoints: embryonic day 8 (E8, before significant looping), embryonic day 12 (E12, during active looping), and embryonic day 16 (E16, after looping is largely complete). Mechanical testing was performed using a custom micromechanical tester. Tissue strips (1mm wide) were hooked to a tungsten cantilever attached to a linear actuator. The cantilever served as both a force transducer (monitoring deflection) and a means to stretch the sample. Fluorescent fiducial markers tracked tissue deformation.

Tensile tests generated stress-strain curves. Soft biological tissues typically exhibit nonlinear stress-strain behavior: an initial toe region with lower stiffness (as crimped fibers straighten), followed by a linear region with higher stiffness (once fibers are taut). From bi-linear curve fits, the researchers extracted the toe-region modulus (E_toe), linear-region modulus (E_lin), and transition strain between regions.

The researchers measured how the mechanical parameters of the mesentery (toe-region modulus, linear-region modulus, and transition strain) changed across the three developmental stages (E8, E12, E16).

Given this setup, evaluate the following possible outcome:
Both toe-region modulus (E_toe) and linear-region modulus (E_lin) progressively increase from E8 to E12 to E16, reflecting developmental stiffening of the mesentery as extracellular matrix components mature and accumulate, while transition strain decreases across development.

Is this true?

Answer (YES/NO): NO